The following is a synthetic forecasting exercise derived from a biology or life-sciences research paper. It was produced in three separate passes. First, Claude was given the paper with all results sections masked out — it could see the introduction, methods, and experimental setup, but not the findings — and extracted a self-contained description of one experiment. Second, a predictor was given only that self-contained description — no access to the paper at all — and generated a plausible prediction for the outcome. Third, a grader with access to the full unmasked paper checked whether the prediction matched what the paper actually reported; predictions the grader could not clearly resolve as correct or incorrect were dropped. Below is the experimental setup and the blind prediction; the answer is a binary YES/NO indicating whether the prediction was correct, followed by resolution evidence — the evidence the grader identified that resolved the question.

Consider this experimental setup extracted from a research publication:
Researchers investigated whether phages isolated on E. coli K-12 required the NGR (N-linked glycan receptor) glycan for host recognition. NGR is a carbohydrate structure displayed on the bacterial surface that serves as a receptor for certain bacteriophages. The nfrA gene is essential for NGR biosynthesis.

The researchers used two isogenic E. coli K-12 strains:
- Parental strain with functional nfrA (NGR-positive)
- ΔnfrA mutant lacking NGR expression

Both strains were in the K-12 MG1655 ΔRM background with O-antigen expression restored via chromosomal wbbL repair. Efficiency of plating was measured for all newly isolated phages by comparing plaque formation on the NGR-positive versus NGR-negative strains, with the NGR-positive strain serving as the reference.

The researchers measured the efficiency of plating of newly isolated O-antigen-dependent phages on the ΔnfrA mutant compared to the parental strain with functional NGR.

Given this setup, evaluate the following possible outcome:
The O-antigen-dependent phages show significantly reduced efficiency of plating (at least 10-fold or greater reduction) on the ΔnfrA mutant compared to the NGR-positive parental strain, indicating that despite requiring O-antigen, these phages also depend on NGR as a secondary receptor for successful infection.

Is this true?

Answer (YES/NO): NO